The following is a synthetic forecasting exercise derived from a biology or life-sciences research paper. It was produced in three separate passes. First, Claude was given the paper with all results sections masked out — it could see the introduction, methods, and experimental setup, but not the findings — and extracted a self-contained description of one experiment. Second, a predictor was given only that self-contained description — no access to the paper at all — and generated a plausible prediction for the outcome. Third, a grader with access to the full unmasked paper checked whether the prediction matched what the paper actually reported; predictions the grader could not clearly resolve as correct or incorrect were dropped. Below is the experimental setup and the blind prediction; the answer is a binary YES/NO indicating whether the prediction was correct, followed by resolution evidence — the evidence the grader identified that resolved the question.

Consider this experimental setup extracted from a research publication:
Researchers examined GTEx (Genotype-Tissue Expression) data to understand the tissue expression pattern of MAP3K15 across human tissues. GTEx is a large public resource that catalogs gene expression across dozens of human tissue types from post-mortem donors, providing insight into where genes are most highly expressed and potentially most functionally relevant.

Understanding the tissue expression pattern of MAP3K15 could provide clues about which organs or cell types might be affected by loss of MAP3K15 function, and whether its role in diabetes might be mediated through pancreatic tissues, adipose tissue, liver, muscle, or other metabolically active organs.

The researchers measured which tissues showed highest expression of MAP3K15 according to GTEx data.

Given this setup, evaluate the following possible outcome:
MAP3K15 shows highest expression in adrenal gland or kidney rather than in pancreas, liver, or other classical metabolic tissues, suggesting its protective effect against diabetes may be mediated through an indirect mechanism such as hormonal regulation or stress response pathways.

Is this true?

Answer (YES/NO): YES